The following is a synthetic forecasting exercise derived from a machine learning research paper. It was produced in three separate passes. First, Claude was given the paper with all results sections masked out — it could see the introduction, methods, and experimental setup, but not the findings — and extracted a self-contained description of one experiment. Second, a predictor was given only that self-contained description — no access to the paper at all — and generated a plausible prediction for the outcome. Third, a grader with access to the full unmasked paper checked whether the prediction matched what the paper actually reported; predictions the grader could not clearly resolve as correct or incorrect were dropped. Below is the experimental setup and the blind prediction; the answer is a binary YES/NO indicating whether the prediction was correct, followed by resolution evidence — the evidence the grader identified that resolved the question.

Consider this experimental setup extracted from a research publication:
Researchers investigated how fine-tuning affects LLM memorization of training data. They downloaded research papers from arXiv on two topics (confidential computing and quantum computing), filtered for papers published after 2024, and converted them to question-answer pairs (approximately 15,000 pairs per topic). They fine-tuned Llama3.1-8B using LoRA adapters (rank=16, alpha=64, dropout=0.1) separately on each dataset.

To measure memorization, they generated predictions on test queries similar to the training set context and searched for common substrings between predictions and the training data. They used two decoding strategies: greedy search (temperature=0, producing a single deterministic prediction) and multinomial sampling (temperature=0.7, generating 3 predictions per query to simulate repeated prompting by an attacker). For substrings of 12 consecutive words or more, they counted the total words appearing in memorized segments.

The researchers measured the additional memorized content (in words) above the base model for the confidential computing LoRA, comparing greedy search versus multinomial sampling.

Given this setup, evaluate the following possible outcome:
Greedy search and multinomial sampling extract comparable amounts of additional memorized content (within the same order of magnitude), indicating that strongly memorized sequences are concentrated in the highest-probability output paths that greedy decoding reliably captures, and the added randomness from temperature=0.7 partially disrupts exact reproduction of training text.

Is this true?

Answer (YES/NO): NO